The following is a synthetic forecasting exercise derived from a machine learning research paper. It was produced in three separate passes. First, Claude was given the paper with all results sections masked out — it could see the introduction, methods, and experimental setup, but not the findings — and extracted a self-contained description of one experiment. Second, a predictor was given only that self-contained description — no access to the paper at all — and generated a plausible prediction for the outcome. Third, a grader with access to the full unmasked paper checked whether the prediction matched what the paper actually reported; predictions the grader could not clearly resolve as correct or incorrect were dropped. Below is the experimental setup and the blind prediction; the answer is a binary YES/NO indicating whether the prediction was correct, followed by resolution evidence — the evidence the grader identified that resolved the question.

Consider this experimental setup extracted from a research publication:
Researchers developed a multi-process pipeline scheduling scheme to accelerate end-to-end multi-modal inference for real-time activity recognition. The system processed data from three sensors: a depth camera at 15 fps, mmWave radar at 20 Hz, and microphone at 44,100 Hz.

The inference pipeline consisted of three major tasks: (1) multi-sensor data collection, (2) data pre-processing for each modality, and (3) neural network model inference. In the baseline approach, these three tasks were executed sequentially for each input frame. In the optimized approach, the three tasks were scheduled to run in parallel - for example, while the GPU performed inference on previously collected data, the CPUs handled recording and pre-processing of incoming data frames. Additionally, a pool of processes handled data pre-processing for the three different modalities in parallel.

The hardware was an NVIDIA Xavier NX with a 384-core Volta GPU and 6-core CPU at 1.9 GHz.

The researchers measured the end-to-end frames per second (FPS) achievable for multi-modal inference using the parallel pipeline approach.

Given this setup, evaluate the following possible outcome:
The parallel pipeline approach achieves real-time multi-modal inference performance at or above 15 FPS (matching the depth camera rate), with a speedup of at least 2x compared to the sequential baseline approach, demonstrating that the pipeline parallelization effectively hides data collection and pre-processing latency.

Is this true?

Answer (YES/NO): NO